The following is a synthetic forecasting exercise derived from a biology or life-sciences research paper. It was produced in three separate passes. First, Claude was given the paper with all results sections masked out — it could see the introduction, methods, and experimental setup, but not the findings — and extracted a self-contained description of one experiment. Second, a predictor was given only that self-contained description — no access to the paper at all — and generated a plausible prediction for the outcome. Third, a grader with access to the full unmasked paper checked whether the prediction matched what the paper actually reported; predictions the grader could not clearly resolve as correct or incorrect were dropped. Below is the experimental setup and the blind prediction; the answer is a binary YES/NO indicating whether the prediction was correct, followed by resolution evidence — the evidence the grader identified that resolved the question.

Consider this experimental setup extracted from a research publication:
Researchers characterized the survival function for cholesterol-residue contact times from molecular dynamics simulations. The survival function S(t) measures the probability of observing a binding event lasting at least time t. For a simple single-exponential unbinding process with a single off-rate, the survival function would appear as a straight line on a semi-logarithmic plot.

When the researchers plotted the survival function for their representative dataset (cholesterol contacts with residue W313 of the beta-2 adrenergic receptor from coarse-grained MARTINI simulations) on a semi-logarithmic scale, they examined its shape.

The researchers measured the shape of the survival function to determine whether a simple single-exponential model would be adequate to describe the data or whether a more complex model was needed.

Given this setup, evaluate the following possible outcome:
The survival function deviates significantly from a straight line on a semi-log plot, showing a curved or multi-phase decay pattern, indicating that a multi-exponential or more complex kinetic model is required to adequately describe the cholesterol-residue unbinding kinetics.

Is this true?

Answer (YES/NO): YES